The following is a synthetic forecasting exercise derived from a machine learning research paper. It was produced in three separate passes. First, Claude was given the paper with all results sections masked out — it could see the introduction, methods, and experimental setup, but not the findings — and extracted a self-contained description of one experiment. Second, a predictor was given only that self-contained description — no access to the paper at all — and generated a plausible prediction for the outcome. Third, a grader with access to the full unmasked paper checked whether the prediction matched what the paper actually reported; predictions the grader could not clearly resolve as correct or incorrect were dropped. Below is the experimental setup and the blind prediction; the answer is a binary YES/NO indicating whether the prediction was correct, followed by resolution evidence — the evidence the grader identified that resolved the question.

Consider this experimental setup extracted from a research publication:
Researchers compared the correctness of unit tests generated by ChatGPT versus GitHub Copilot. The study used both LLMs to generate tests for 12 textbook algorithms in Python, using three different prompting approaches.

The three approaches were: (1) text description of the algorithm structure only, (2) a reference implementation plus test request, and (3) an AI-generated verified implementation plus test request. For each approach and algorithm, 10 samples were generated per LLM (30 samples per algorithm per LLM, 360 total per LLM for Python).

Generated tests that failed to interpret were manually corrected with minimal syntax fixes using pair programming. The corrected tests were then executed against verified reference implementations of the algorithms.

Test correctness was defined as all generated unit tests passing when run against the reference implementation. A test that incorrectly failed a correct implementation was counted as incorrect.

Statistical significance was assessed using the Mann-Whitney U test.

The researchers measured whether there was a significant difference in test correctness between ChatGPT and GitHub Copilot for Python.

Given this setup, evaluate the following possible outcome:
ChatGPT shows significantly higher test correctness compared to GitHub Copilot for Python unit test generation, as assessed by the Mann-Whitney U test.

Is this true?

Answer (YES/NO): NO